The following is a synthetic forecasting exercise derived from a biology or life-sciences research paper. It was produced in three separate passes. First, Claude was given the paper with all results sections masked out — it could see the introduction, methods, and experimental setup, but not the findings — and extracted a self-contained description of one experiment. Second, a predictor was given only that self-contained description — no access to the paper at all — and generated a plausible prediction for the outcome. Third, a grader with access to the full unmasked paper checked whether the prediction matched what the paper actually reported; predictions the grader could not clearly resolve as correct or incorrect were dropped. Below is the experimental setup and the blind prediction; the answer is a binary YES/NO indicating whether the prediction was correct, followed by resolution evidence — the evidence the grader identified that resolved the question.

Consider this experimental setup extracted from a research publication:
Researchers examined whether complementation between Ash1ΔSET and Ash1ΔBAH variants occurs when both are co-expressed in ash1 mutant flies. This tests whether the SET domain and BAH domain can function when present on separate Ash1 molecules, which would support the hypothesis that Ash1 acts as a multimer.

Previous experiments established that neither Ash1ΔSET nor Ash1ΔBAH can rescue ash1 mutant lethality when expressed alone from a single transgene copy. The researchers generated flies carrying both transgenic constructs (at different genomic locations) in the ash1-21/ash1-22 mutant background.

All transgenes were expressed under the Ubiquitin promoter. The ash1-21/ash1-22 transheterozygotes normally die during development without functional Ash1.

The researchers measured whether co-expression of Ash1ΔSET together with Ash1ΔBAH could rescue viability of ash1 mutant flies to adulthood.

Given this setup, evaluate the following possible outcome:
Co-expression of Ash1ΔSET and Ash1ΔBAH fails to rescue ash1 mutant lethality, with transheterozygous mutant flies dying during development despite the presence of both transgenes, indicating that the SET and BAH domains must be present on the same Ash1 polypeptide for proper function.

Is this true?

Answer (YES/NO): NO